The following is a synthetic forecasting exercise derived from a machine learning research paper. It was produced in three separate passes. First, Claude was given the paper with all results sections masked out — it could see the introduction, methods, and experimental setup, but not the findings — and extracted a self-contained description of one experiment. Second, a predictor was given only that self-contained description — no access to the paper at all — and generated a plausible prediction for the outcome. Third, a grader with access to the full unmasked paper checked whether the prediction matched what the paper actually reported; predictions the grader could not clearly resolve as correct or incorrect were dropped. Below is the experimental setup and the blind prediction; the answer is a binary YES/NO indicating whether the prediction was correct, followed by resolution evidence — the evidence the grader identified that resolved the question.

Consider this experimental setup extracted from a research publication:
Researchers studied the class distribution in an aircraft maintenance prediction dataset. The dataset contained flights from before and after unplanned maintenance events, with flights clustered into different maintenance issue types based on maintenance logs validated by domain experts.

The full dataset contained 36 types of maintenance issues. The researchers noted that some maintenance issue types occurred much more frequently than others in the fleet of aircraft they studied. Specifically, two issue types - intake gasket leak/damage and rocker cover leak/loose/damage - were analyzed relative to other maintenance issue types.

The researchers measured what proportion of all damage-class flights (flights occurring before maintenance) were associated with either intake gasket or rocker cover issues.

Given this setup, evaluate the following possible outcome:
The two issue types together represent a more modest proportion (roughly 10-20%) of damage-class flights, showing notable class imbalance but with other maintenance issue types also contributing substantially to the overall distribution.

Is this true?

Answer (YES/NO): NO